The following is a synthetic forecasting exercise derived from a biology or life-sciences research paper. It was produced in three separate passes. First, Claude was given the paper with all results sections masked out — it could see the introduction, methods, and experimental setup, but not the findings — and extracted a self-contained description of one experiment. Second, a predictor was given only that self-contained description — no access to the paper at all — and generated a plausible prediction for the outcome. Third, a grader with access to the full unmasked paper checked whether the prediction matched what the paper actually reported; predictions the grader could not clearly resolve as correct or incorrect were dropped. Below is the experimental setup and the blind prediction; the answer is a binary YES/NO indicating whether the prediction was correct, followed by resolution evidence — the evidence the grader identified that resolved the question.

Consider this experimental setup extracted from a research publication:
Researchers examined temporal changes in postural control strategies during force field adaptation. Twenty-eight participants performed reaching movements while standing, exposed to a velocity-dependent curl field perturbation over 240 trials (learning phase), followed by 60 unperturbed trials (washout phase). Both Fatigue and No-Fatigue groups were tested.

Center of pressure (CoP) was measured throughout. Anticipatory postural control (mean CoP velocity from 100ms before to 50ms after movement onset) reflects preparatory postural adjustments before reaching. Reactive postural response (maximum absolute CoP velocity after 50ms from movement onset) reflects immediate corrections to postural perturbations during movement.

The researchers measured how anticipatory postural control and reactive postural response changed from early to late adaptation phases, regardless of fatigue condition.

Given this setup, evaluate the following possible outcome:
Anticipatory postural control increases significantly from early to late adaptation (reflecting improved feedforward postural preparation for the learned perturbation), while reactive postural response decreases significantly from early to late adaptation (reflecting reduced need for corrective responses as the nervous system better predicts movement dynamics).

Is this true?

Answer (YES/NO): NO